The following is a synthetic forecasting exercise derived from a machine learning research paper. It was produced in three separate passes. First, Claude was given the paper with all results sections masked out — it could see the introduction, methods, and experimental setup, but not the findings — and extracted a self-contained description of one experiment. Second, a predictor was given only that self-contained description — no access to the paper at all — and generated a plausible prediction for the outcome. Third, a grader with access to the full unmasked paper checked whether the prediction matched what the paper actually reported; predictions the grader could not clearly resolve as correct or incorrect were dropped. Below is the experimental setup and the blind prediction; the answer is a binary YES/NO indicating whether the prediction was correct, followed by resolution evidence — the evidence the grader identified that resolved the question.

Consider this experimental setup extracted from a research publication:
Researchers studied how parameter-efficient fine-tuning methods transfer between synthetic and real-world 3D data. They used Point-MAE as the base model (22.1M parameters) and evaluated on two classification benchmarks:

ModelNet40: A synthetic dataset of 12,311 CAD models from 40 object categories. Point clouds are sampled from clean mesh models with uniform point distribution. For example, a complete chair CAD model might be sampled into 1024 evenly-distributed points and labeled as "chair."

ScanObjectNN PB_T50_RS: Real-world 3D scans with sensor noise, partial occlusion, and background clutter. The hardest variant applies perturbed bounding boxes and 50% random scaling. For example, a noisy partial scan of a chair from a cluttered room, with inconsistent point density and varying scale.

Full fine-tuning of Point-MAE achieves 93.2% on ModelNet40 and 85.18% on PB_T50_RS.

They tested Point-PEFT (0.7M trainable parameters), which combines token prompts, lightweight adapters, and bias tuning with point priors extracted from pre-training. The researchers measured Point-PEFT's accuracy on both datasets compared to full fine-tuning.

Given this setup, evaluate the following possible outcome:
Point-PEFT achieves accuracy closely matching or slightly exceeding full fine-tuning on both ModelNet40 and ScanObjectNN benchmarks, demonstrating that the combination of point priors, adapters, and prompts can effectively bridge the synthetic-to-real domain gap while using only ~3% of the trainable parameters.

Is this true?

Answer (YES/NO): NO